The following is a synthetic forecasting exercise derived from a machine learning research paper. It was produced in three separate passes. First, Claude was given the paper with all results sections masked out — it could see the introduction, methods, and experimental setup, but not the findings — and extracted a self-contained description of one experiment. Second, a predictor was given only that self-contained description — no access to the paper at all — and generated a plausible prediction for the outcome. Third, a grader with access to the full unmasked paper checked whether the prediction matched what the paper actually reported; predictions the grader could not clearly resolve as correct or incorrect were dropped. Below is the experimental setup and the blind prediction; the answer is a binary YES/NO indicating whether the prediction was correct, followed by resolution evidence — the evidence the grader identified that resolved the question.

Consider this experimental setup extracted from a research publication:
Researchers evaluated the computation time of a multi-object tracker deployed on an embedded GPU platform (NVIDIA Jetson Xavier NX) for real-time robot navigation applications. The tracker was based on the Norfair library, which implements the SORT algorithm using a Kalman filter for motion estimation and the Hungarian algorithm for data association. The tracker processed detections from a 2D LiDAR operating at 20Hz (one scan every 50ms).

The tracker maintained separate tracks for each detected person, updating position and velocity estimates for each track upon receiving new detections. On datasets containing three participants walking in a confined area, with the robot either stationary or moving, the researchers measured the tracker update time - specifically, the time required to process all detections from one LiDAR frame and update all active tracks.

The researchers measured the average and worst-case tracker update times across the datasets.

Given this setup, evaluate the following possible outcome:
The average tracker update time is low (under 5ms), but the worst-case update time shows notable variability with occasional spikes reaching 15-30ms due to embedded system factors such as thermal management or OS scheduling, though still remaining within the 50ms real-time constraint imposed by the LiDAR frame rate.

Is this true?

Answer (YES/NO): NO